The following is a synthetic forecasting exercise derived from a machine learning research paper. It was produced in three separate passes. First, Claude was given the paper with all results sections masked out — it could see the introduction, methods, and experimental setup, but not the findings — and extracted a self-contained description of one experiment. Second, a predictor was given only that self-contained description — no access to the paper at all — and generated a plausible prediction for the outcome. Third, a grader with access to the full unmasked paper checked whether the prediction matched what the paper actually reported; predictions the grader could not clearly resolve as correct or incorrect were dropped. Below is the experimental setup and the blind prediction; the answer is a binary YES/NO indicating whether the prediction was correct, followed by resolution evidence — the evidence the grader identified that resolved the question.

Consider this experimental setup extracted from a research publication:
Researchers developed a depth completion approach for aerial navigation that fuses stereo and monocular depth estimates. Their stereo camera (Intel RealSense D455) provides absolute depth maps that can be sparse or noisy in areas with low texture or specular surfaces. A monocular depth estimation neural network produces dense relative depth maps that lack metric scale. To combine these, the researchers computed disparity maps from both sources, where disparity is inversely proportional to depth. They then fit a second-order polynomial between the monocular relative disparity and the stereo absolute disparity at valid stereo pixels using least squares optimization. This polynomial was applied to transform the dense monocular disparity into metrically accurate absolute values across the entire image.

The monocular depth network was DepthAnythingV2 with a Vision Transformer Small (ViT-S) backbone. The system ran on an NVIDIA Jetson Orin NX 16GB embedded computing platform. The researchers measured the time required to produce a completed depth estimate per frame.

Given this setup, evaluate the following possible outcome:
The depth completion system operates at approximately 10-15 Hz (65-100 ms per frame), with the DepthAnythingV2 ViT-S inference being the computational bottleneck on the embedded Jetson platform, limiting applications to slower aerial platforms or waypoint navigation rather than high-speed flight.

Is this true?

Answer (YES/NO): NO